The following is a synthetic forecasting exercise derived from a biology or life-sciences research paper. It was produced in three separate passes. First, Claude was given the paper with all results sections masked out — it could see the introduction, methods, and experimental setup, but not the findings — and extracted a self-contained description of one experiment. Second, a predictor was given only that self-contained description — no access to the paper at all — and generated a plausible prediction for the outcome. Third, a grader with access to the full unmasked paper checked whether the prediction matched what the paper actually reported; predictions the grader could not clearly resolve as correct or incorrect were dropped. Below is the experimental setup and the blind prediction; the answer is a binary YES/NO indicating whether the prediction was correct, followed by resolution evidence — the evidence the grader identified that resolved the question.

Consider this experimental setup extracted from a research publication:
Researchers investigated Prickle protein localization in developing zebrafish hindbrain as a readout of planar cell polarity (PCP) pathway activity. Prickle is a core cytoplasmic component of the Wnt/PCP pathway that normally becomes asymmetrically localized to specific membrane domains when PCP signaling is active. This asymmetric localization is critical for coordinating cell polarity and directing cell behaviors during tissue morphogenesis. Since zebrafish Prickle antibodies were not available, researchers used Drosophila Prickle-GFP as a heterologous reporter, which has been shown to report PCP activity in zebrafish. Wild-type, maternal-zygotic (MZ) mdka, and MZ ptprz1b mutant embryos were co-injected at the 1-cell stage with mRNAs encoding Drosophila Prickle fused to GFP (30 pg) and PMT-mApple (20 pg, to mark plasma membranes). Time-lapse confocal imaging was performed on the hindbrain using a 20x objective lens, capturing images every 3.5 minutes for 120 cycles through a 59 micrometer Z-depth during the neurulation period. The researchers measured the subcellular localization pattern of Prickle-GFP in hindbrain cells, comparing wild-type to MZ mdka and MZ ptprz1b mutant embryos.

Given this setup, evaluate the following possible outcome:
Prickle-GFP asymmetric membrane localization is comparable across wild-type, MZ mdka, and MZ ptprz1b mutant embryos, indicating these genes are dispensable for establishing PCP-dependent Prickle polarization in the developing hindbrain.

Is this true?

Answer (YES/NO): YES